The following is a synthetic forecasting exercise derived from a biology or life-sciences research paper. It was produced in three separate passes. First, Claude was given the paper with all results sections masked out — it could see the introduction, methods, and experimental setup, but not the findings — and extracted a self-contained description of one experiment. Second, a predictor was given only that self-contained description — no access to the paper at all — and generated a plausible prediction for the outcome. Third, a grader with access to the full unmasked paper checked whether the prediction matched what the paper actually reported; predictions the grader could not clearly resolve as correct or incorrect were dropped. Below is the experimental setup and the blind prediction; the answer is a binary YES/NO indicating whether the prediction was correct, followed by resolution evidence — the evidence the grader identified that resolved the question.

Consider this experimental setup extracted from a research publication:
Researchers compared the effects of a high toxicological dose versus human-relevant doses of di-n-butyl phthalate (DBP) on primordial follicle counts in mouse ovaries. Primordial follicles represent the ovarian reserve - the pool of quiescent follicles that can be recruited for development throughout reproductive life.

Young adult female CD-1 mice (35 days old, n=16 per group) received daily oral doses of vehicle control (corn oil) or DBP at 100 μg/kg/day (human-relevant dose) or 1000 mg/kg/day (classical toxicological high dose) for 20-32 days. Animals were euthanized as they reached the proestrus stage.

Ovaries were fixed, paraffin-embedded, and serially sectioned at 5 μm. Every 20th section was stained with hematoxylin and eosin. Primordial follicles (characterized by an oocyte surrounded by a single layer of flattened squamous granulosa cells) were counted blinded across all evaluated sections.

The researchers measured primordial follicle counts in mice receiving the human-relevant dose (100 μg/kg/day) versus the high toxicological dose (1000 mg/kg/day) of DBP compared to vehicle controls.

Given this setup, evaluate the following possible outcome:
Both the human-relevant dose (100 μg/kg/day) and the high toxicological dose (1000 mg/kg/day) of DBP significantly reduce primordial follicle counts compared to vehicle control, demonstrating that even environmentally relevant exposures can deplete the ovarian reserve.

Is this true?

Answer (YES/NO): YES